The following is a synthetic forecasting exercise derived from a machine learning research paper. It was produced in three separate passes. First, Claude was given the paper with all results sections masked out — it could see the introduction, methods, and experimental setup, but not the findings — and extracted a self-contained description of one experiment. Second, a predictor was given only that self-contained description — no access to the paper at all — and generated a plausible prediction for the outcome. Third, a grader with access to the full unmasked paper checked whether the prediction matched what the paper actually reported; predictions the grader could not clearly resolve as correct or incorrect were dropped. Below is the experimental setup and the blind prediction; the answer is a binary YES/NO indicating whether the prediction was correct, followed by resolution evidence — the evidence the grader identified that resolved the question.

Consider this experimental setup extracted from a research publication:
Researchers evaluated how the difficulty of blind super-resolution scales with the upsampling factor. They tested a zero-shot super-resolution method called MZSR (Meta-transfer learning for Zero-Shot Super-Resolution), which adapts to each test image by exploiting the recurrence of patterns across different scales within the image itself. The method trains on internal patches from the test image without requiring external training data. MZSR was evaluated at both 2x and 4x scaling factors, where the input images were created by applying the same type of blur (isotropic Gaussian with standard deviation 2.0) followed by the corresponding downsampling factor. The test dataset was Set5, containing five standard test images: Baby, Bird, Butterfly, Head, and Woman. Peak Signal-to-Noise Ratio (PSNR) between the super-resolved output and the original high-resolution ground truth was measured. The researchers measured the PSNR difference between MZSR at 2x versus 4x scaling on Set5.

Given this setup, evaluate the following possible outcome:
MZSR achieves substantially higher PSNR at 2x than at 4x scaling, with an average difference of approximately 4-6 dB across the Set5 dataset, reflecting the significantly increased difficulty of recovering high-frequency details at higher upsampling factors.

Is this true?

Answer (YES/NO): YES